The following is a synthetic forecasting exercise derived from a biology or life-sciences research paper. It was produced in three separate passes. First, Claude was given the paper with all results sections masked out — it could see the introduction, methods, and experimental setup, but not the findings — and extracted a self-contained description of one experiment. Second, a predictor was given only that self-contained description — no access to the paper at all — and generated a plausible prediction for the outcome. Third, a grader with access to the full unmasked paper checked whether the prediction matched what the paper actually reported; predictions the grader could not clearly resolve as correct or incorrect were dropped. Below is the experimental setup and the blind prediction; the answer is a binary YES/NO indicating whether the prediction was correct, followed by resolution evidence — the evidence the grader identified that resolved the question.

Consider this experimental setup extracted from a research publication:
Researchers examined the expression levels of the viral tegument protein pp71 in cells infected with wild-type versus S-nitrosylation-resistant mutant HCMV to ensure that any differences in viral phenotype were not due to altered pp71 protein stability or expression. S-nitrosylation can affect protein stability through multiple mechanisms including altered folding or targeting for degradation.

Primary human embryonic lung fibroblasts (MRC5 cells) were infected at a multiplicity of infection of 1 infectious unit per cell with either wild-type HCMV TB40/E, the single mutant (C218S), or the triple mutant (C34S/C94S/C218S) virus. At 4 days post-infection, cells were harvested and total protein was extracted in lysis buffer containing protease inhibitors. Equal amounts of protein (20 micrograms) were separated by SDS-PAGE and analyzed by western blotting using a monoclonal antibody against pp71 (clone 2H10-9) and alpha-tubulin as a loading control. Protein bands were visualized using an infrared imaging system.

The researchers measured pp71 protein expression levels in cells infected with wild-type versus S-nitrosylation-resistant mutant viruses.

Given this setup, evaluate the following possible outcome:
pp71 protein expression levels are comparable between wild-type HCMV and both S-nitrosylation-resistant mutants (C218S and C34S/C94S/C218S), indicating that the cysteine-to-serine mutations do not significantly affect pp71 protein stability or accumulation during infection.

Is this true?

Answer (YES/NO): YES